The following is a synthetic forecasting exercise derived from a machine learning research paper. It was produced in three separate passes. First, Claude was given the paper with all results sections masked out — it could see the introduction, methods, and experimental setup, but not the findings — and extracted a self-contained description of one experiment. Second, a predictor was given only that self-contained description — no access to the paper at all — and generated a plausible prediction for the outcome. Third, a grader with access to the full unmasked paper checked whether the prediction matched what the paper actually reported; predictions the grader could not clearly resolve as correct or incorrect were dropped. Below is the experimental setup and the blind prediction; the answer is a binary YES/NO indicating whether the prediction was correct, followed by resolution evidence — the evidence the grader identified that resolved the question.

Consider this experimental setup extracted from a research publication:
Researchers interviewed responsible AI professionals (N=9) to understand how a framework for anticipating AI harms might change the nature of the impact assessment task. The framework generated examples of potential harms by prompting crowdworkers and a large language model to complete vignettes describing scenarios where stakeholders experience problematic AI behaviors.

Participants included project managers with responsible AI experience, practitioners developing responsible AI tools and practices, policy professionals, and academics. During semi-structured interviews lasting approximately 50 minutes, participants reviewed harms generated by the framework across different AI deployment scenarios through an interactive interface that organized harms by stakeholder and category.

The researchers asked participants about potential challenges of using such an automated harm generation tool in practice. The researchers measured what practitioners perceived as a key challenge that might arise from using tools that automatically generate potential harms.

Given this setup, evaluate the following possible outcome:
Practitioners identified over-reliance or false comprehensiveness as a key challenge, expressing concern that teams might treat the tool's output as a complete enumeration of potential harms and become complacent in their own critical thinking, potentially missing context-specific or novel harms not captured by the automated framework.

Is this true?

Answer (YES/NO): YES